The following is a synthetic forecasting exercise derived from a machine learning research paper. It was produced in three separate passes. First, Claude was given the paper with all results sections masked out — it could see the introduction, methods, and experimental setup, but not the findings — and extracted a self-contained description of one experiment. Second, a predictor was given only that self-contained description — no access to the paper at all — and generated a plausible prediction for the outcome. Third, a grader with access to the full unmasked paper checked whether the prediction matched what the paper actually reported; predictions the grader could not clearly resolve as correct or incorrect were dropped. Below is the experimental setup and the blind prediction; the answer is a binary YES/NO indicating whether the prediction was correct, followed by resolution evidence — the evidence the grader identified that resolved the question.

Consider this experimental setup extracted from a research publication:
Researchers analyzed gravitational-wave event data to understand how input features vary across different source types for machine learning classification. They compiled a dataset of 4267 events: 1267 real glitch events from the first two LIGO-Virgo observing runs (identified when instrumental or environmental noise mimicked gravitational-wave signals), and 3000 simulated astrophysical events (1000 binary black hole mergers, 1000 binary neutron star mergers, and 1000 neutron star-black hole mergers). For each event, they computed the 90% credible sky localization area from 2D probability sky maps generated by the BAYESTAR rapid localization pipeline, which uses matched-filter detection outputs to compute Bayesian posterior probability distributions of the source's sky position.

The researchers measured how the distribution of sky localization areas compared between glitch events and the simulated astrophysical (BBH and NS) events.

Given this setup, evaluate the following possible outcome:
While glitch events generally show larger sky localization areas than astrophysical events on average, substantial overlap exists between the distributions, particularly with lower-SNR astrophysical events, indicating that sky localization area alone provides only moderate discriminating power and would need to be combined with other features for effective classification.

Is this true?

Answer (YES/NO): NO